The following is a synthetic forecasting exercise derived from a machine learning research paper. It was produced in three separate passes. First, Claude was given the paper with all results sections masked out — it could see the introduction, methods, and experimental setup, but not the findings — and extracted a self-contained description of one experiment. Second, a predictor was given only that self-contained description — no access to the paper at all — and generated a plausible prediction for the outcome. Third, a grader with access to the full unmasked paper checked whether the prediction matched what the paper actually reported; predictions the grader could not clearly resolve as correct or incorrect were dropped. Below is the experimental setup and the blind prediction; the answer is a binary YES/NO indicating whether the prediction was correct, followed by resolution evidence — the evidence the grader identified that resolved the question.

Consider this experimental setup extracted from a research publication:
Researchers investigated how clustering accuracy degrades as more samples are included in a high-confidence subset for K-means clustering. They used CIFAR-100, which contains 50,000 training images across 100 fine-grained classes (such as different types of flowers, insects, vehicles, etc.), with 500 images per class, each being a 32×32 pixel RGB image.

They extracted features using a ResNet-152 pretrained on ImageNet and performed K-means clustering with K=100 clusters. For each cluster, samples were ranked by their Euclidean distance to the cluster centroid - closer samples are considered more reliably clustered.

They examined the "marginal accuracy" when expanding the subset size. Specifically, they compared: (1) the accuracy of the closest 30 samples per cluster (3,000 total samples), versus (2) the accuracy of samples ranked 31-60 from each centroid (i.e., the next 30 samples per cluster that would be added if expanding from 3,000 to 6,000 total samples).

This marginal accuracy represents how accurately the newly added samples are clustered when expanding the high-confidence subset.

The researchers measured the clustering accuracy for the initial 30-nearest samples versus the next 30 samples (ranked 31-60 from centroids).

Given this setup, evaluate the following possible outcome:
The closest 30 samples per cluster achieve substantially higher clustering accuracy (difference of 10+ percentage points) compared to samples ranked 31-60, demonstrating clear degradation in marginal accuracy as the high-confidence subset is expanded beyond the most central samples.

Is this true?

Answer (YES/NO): NO